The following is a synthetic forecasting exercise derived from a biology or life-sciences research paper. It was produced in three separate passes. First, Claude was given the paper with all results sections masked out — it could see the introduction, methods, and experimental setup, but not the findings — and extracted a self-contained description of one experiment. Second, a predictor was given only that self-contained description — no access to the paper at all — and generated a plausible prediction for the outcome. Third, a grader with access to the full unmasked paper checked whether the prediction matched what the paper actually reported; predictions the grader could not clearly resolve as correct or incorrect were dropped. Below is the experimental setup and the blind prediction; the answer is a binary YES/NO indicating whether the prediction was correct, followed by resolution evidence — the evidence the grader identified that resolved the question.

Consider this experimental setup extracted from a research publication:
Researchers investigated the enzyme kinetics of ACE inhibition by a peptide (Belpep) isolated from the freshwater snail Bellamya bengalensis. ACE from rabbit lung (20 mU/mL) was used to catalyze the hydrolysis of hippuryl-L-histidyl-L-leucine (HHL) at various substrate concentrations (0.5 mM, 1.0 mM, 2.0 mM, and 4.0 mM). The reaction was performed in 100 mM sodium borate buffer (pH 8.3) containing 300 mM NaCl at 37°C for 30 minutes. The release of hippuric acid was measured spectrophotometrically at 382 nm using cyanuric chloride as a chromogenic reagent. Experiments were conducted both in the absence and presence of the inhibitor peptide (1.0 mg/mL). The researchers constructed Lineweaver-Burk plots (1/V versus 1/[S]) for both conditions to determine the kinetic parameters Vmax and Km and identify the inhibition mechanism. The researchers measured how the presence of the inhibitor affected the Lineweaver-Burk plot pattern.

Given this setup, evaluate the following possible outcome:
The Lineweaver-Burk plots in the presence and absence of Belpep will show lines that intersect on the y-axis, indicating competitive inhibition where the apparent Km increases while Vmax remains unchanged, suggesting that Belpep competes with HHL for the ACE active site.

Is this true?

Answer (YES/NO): NO